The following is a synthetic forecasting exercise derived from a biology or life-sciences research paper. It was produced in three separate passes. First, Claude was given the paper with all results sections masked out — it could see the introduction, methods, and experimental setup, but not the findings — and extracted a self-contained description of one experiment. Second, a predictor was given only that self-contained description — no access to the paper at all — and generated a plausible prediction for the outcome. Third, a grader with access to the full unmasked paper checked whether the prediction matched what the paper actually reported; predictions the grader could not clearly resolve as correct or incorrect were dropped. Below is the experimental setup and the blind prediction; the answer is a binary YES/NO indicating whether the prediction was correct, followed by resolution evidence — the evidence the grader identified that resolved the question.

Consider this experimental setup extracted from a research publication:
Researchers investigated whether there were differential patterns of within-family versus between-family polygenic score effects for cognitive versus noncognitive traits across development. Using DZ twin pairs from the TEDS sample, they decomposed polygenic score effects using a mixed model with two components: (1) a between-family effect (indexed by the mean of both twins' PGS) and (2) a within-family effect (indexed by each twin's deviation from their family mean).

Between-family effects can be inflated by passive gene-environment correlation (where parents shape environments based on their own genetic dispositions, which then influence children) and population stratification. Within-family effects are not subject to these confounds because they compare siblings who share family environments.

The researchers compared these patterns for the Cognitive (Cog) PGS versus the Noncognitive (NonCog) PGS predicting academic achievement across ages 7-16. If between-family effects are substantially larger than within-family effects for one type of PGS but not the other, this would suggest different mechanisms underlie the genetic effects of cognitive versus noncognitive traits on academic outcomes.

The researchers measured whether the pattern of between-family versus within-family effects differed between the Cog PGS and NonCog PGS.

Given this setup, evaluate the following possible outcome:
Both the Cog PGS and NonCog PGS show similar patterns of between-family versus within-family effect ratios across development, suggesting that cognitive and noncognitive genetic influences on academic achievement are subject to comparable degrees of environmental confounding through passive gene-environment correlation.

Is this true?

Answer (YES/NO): NO